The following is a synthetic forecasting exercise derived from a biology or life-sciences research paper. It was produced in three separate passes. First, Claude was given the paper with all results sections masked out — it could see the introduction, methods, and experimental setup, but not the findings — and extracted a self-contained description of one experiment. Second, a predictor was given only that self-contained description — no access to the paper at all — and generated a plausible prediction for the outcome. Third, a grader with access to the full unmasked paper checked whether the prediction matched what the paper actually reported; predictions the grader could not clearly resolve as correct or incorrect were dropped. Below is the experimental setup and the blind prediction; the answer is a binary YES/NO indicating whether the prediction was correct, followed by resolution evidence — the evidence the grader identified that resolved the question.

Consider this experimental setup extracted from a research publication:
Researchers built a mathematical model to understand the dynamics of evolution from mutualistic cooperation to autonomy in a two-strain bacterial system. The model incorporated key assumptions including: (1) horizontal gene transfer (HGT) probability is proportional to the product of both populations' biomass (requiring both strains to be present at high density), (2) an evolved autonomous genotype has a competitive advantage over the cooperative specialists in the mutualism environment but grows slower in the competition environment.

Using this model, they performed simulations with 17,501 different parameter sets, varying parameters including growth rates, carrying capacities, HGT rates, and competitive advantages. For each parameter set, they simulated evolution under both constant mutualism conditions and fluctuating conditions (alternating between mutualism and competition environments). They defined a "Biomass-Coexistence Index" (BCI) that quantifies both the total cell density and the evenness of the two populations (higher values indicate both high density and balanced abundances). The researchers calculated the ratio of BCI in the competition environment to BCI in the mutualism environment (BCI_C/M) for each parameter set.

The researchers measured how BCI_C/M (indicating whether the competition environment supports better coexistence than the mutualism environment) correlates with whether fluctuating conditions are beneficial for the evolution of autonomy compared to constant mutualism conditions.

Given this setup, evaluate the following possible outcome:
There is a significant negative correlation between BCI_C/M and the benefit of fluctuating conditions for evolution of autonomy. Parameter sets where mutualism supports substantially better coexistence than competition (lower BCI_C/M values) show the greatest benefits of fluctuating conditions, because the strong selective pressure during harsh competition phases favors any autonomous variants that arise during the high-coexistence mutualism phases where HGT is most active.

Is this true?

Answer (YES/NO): NO